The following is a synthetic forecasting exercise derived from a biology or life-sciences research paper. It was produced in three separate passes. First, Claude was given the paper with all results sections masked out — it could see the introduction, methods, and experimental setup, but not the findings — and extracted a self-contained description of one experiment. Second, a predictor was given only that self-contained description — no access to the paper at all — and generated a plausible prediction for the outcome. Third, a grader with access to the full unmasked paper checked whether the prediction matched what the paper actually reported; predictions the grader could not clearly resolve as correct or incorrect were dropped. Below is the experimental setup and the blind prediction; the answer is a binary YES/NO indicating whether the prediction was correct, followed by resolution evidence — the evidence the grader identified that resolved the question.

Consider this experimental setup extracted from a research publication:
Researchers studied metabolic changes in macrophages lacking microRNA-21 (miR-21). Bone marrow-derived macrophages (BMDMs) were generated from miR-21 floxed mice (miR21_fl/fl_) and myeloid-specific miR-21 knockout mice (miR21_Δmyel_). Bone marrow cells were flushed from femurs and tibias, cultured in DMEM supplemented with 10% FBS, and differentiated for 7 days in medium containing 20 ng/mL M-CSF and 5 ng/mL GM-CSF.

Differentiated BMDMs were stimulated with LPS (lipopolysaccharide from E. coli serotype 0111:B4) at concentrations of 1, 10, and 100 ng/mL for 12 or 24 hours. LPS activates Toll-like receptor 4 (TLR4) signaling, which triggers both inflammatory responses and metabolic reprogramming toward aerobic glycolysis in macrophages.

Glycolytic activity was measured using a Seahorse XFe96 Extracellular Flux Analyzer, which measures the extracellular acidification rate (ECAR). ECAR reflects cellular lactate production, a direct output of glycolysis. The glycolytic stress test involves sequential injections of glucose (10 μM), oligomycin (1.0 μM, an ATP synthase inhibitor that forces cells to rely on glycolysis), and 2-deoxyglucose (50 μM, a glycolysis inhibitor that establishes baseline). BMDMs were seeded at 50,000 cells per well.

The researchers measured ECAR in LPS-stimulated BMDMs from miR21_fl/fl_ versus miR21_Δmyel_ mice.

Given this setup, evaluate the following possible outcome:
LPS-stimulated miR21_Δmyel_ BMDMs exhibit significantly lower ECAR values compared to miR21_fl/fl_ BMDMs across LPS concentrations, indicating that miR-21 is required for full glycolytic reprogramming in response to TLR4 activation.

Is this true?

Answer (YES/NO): YES